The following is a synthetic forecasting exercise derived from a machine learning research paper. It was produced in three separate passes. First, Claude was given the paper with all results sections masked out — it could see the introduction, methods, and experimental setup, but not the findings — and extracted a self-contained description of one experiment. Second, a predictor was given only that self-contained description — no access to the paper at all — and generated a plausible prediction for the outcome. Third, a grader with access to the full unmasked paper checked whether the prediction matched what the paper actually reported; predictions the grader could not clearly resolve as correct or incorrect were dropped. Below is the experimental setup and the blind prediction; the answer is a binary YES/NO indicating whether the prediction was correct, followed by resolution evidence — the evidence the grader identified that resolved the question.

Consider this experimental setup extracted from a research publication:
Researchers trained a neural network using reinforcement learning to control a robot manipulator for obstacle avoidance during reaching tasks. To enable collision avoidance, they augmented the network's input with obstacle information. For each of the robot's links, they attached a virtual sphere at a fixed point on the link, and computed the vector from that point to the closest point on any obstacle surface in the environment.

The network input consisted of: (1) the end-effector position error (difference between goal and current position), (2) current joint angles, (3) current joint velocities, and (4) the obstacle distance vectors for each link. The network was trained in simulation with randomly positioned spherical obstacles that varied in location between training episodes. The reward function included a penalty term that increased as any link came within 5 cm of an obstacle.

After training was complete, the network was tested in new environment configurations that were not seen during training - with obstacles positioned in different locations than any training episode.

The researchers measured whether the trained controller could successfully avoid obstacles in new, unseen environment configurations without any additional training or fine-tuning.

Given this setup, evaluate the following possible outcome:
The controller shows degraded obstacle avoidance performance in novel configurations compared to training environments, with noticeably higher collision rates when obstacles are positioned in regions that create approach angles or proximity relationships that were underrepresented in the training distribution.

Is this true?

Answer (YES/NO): NO